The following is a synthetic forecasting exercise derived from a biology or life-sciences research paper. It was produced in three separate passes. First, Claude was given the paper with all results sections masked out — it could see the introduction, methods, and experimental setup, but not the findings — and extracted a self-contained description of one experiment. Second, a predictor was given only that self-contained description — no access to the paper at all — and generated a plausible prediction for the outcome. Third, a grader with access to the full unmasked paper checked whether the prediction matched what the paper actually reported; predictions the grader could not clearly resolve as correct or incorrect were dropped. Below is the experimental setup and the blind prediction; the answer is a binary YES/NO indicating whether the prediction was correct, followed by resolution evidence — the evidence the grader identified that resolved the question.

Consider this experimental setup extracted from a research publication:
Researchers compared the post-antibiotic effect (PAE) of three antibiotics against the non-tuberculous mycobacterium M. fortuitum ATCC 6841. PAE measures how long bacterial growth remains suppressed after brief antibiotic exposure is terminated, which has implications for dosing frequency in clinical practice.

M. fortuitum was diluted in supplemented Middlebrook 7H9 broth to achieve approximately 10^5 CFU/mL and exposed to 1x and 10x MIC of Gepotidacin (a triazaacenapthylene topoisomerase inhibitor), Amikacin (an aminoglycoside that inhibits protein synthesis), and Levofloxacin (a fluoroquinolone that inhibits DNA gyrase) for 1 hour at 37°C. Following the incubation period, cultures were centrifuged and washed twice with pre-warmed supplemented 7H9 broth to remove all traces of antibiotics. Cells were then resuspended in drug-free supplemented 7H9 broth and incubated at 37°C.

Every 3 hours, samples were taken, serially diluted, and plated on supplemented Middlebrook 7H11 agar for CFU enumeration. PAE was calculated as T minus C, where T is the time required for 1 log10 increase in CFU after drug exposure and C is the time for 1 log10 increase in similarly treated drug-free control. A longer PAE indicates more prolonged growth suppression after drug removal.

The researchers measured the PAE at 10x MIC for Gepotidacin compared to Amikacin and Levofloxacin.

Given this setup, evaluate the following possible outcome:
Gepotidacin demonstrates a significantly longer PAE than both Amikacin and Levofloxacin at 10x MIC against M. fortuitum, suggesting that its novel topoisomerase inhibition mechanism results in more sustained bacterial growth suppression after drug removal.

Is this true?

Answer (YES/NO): NO